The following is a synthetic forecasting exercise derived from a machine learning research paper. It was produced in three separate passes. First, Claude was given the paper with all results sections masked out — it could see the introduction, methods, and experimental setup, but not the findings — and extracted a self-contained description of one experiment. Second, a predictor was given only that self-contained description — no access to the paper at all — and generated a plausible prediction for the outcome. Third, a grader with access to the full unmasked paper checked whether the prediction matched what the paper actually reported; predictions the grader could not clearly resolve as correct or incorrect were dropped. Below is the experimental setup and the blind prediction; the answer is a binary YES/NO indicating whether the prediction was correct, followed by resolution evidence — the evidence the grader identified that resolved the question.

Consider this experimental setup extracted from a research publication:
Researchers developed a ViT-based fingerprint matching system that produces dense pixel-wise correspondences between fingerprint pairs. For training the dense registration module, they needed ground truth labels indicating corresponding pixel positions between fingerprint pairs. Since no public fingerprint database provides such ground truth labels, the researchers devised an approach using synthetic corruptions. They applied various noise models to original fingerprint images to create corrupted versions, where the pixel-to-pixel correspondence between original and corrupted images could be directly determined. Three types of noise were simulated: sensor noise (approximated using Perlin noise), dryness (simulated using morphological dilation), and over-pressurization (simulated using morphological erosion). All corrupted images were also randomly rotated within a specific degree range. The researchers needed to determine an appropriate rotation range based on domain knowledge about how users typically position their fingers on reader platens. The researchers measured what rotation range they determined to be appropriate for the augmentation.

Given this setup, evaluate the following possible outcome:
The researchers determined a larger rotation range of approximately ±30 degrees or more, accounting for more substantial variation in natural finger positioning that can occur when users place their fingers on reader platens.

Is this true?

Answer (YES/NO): NO